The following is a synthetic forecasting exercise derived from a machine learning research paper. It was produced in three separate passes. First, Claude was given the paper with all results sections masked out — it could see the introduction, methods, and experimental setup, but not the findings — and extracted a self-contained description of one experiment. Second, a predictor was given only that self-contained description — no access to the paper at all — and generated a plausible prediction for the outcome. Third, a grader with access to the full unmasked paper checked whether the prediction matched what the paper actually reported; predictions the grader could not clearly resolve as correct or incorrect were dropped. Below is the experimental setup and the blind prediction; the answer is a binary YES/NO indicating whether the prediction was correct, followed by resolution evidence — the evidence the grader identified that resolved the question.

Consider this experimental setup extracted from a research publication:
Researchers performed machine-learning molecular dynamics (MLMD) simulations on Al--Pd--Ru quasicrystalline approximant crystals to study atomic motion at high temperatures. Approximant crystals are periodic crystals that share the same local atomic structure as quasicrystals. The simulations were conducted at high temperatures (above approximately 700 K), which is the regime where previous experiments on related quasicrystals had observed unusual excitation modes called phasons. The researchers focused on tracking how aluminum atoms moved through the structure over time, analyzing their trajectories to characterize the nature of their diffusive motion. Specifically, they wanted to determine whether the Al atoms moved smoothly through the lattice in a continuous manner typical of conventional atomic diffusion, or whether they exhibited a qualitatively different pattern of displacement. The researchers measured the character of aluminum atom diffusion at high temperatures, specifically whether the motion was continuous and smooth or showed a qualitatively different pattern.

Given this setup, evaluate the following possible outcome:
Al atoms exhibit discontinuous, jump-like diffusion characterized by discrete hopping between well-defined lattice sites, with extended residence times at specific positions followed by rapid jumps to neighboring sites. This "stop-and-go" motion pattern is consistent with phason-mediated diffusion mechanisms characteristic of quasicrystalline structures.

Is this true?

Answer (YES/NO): YES